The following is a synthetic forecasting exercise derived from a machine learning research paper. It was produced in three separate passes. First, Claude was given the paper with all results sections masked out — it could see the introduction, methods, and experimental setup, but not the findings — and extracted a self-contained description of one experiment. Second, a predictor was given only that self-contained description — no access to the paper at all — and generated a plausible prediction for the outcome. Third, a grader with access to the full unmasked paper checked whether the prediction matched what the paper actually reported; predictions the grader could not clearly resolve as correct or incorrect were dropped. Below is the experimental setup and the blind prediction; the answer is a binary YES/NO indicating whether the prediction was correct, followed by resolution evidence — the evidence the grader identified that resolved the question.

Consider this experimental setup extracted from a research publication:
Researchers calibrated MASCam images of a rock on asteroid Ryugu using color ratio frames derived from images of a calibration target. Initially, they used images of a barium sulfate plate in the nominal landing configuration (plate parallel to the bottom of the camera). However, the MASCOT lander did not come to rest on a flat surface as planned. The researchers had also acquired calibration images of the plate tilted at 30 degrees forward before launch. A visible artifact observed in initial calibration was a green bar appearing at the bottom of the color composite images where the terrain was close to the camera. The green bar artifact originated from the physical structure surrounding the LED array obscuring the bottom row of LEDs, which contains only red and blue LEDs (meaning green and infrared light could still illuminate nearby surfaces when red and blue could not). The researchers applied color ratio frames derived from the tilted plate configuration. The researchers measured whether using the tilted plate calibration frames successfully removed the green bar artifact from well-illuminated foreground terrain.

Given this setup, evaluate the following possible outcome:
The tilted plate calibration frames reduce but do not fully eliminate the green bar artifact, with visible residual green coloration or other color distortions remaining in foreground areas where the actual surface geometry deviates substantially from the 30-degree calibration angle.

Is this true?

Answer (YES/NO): NO